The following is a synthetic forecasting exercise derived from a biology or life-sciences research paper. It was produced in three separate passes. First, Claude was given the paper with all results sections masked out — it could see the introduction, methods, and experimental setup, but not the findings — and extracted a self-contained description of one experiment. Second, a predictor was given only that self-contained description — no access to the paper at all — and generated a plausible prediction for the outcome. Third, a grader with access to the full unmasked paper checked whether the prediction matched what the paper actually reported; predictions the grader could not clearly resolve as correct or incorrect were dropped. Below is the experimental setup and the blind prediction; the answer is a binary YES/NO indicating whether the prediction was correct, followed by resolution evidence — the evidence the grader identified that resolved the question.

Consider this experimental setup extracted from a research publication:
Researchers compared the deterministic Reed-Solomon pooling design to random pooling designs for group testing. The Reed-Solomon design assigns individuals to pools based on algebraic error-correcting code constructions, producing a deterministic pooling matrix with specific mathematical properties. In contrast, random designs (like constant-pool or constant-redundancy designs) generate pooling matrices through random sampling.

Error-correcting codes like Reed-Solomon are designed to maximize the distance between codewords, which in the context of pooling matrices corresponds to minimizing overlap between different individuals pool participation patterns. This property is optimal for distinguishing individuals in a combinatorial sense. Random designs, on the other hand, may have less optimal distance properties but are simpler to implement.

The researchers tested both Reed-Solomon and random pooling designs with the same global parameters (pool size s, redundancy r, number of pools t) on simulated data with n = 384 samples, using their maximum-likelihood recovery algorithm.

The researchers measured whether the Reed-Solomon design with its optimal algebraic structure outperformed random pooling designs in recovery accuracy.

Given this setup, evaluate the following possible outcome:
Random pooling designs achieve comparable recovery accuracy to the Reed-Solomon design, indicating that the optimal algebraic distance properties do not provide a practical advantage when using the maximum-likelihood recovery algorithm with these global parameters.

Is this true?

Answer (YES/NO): YES